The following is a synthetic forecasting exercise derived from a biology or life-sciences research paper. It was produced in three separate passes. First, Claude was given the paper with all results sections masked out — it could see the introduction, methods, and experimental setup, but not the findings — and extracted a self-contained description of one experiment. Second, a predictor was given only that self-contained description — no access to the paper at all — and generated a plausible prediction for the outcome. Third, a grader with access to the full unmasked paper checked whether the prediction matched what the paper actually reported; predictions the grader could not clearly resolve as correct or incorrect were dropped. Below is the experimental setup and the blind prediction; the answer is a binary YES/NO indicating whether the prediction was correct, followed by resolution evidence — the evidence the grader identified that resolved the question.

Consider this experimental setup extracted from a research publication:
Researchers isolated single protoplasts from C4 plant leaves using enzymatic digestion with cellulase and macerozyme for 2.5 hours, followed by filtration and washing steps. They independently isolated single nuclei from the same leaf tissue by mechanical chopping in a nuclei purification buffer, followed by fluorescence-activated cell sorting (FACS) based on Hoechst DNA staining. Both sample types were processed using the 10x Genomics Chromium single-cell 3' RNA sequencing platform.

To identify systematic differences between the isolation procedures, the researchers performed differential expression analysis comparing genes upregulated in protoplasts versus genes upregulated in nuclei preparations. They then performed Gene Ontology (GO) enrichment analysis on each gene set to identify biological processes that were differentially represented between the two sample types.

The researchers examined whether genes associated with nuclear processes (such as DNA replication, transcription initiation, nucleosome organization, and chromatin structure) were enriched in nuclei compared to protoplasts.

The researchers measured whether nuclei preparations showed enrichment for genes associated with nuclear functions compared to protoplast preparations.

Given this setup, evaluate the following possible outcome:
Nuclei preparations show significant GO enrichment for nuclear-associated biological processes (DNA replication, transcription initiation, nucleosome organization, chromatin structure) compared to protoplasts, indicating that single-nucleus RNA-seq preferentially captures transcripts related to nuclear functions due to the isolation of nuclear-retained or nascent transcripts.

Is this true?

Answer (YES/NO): YES